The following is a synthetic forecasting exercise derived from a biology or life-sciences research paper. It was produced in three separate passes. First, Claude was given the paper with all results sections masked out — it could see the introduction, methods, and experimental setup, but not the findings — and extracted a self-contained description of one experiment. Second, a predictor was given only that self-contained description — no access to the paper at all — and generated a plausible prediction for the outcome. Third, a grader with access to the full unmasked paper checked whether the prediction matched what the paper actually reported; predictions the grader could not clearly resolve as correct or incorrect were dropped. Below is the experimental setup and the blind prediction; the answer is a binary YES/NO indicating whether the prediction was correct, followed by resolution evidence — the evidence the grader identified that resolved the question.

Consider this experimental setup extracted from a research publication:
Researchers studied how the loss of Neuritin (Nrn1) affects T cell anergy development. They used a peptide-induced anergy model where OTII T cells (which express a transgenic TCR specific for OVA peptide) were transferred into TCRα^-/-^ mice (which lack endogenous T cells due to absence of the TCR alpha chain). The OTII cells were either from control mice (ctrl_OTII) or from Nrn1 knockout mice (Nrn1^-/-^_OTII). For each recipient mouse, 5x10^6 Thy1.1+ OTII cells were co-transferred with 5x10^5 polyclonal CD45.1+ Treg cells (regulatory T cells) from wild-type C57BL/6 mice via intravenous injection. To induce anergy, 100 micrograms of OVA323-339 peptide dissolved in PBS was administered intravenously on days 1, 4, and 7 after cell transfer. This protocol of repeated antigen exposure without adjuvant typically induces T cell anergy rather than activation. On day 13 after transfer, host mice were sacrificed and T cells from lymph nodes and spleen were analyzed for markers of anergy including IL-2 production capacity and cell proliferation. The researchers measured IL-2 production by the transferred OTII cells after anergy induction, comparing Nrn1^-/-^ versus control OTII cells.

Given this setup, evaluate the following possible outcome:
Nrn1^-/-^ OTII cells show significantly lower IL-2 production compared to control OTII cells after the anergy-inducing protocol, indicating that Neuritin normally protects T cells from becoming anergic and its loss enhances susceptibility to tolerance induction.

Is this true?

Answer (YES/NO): NO